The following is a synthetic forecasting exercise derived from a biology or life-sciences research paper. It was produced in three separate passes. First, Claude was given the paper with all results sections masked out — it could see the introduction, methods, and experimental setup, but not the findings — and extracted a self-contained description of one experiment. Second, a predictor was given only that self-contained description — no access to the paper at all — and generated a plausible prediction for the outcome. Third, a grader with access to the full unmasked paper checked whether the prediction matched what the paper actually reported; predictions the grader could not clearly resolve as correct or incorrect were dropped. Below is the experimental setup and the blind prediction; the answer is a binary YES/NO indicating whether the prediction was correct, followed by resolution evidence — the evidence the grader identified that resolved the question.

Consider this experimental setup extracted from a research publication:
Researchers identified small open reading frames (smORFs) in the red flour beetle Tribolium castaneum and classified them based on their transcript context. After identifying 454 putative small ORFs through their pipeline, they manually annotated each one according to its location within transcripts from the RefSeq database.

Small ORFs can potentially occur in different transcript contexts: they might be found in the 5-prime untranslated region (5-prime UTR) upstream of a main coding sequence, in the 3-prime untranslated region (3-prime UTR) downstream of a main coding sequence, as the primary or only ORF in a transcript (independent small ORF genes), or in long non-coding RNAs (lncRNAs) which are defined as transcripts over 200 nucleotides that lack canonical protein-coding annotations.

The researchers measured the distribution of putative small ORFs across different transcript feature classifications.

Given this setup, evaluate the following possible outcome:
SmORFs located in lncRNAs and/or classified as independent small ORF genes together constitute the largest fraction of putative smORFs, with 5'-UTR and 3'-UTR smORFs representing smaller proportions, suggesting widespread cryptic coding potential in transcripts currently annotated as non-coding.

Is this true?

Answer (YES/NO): NO